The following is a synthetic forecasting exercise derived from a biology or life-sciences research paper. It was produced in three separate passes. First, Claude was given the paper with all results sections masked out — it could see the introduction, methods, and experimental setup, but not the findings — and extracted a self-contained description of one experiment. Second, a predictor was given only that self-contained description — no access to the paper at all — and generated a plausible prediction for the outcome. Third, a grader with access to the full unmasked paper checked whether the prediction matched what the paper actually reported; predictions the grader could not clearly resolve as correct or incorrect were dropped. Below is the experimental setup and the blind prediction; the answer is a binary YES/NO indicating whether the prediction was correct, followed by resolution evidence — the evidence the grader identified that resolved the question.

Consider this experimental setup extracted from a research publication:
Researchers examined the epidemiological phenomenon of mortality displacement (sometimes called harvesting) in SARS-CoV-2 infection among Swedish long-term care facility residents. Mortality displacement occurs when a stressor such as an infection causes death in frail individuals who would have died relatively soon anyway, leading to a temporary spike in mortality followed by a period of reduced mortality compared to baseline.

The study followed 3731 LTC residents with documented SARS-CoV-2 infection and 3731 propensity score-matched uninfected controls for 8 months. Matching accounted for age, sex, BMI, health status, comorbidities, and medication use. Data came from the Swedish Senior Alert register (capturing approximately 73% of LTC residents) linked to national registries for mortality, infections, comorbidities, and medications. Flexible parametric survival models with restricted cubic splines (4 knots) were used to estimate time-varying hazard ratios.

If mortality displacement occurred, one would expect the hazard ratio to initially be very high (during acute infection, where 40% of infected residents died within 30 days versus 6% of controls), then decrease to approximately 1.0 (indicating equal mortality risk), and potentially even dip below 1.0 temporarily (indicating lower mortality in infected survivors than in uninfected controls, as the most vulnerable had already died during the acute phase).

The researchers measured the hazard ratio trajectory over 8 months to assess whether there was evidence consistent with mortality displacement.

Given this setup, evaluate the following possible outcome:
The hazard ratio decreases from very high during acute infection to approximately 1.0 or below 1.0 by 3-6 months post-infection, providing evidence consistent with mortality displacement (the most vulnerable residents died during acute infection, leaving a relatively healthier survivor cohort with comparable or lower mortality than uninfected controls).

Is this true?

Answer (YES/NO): YES